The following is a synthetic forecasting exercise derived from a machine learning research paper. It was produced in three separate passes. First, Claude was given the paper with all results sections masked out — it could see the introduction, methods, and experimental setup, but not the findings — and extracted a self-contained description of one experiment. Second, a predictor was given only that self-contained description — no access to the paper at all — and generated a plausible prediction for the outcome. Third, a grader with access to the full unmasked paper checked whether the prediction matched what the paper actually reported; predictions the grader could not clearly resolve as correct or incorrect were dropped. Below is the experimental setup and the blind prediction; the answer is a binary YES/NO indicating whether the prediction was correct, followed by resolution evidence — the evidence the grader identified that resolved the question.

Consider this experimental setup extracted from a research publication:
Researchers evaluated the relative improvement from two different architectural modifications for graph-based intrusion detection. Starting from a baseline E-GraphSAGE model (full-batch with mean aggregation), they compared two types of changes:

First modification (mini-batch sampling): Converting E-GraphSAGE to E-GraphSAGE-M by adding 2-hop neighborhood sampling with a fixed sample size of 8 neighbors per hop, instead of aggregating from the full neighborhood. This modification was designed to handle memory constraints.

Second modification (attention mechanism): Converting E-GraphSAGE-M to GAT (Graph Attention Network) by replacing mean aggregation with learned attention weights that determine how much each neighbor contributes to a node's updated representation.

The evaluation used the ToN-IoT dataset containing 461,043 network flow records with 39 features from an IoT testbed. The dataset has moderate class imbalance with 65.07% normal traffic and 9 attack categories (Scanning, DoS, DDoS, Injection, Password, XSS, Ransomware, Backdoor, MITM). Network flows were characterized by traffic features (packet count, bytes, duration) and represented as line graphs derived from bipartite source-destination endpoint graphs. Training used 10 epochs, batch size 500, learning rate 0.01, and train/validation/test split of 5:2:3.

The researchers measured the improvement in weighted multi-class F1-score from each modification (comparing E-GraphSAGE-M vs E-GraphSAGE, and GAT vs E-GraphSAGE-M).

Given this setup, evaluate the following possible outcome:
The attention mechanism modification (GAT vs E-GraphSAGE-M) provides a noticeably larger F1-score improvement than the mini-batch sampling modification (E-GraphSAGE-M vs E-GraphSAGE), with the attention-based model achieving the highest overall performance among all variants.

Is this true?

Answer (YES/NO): YES